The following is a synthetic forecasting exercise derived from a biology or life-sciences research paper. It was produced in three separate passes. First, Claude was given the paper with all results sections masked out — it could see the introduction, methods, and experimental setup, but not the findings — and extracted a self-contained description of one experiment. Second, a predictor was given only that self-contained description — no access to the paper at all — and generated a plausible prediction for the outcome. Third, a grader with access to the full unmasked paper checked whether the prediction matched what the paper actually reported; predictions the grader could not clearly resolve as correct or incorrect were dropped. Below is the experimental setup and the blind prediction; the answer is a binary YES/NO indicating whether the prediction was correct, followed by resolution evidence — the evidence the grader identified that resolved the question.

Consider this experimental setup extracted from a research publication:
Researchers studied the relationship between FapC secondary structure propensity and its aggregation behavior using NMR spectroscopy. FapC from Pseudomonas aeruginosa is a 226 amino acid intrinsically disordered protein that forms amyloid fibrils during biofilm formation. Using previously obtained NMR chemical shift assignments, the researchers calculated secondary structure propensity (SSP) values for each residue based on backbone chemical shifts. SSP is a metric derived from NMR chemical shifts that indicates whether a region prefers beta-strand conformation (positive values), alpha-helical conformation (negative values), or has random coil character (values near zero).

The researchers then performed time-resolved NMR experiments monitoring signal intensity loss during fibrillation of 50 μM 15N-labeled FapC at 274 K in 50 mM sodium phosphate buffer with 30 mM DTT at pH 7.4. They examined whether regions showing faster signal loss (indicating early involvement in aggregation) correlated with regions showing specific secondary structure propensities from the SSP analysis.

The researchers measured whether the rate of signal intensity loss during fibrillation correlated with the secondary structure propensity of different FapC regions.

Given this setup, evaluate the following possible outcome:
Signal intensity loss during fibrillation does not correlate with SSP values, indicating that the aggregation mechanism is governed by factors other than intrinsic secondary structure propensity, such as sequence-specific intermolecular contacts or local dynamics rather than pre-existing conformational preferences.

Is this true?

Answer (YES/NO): YES